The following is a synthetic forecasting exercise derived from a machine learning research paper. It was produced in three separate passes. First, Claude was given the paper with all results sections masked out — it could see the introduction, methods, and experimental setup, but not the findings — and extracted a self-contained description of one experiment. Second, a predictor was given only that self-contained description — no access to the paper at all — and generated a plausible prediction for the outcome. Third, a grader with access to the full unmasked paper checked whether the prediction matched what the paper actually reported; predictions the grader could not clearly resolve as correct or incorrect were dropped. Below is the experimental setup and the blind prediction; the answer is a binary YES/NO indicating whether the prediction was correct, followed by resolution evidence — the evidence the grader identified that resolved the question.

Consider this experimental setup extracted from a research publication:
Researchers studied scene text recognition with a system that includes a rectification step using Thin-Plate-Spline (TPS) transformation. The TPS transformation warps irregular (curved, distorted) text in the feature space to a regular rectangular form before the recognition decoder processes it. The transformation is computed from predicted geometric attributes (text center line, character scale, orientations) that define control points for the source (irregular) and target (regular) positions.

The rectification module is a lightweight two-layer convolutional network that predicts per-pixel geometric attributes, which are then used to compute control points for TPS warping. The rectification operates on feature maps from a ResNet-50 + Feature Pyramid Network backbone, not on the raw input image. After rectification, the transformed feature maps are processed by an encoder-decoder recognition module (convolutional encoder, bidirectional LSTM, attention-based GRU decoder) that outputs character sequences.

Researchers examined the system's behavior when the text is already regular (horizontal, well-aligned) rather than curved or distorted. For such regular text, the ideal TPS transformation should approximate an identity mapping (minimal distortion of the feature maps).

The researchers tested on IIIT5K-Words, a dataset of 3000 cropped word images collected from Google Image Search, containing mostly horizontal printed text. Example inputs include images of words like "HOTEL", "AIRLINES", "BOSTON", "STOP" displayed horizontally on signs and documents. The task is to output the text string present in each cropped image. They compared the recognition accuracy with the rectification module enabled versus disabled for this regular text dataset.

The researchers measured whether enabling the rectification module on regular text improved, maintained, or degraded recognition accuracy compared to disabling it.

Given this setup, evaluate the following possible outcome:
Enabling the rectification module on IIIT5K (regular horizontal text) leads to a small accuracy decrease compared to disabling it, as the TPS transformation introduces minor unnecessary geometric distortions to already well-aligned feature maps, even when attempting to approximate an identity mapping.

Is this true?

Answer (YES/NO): NO